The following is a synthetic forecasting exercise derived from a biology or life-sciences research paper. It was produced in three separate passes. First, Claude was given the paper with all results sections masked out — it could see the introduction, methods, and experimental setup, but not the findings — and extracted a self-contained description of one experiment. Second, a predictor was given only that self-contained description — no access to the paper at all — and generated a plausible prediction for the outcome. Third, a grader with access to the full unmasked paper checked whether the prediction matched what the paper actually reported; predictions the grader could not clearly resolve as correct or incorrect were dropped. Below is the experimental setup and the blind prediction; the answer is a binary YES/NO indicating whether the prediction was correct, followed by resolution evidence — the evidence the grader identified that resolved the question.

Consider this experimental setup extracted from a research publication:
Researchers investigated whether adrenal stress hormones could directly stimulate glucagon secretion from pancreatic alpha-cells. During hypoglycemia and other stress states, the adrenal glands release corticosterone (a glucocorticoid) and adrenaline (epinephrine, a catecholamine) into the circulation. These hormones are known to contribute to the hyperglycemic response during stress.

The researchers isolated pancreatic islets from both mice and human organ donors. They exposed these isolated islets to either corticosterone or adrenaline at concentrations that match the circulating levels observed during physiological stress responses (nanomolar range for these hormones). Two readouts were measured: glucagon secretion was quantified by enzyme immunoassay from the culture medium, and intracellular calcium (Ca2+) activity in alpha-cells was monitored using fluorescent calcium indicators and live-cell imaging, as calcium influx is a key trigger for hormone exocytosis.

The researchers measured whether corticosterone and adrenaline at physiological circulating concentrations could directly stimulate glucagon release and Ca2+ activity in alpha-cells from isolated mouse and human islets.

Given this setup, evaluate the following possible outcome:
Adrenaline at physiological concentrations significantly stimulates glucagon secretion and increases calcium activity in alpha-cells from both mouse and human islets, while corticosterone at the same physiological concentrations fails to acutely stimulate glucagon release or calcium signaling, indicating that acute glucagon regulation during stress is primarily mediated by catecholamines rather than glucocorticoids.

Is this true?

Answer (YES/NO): NO